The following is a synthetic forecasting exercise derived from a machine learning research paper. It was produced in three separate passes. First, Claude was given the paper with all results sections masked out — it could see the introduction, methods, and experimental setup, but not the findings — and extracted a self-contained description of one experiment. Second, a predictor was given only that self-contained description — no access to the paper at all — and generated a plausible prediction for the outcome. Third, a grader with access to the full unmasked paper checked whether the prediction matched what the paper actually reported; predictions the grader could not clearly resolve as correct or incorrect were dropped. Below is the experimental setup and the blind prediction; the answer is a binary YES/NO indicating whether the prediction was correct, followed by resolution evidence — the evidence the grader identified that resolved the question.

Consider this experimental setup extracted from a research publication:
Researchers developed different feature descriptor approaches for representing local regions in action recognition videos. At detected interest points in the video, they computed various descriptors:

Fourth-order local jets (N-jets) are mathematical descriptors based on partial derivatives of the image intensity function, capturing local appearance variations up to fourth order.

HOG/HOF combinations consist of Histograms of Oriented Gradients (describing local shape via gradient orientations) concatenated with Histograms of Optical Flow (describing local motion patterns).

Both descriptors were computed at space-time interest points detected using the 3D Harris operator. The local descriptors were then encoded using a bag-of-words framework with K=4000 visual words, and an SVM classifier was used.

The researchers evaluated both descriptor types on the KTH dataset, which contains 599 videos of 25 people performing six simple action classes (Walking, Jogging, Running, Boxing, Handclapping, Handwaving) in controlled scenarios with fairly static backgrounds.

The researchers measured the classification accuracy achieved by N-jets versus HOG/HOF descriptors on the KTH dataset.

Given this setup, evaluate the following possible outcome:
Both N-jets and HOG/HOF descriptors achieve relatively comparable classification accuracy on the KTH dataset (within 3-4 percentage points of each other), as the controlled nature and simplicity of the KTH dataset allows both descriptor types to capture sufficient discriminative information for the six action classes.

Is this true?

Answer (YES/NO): NO